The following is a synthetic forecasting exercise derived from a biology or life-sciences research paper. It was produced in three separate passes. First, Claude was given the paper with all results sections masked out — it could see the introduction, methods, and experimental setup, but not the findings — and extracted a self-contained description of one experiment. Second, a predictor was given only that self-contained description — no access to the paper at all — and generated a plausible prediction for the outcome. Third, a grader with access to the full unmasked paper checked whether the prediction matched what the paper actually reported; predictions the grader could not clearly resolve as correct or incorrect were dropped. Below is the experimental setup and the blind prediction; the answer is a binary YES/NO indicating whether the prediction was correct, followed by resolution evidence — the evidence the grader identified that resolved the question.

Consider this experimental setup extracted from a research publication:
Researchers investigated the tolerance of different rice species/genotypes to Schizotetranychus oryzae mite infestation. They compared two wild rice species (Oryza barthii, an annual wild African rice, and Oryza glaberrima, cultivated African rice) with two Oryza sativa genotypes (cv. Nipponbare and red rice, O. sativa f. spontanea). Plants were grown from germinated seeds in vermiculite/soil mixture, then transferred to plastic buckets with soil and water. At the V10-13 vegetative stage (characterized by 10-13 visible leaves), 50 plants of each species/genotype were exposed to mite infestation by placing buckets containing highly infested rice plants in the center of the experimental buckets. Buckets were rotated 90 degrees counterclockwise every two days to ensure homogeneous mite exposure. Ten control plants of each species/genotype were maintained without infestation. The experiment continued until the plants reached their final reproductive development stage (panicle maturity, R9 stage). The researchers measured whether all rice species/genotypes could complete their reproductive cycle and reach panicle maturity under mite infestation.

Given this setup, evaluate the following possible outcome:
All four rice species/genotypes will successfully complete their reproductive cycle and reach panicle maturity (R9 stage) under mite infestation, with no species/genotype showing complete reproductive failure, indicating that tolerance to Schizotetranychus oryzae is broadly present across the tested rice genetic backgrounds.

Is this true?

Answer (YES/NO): NO